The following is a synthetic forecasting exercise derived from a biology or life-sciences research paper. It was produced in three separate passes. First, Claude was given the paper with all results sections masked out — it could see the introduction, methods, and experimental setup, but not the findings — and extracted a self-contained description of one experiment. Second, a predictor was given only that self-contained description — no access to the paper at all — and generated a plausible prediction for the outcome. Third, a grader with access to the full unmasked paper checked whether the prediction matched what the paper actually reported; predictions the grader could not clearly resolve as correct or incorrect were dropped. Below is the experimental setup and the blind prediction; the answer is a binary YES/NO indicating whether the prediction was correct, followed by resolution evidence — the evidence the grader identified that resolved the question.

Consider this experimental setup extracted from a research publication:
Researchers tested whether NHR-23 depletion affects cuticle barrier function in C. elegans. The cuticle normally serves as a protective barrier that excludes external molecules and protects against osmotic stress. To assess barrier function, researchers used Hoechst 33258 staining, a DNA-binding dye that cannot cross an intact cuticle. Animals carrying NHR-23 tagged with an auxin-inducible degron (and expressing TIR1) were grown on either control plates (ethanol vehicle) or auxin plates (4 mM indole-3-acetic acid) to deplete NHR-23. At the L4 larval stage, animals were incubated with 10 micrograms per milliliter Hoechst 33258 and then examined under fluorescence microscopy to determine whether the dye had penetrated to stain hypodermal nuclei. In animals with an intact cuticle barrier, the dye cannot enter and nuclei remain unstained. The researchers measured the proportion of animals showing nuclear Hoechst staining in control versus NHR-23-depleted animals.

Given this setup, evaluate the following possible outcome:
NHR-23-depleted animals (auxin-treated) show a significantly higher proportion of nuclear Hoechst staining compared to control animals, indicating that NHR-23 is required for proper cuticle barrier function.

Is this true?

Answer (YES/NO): YES